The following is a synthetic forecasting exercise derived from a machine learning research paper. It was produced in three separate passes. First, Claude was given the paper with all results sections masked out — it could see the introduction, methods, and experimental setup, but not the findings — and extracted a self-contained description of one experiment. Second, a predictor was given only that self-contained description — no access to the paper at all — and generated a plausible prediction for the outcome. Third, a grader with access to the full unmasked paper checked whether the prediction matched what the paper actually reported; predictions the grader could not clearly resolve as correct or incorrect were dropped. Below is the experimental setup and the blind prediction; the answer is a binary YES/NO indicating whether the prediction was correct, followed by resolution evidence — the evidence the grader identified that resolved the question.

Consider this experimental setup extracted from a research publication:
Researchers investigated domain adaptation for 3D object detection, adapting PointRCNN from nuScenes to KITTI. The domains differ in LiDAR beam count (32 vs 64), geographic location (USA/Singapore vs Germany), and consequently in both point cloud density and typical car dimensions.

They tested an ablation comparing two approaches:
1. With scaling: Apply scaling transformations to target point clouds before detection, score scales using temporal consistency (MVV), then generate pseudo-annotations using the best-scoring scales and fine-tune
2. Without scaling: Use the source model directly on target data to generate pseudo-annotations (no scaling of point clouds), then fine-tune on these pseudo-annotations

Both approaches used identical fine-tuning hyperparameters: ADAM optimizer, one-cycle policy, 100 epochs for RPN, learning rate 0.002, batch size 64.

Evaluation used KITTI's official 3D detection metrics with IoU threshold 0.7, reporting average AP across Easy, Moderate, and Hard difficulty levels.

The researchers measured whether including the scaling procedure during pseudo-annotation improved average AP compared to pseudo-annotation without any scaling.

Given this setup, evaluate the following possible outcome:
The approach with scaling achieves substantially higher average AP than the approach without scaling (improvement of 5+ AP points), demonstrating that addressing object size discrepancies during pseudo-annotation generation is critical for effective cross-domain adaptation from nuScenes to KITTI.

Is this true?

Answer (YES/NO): YES